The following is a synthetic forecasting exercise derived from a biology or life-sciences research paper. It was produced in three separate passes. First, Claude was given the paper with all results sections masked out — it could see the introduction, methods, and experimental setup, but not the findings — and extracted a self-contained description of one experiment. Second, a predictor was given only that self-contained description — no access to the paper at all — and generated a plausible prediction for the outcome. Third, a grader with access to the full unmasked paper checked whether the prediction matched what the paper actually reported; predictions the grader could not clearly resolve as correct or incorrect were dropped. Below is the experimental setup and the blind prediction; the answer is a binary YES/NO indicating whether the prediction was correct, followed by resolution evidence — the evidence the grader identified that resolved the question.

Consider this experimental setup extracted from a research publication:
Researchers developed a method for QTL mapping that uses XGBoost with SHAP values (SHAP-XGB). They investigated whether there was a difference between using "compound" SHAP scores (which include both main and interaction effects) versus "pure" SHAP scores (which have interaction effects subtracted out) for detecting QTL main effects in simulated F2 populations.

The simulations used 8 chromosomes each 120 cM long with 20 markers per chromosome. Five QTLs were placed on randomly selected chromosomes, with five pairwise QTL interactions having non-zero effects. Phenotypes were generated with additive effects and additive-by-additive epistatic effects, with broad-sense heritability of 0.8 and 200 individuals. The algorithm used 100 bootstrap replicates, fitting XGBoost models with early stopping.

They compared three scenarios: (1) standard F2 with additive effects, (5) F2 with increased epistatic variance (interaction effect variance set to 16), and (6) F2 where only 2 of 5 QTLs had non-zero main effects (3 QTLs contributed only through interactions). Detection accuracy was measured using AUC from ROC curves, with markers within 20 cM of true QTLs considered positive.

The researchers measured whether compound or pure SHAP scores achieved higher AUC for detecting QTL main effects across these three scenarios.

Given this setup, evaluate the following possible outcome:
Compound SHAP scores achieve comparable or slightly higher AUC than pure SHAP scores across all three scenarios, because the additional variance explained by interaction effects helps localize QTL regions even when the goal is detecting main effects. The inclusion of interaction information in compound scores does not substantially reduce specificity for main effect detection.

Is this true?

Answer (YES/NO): YES